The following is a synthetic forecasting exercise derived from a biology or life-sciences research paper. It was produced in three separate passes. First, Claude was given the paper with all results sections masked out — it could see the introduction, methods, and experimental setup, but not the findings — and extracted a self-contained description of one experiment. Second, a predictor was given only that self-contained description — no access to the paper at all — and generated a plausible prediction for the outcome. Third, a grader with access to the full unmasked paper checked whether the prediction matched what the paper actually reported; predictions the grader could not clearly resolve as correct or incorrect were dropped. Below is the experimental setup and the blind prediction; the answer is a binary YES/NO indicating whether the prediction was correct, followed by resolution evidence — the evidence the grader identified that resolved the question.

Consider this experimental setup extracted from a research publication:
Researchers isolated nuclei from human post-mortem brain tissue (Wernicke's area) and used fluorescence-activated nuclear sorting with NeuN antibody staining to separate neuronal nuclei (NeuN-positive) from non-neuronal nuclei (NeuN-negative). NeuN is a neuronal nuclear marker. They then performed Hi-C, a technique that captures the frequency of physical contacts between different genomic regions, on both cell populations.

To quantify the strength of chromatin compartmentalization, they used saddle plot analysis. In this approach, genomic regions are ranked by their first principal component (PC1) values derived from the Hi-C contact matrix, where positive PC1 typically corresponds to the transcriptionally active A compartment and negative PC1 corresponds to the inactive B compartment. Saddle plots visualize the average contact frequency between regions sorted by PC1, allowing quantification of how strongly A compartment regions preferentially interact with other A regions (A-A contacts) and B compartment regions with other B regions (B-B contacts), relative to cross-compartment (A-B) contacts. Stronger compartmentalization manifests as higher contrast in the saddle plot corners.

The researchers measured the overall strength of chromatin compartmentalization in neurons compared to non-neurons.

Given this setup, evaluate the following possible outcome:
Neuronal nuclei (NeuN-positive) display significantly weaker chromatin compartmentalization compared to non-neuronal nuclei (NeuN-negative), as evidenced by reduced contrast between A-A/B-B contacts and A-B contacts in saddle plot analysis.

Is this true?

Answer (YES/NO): YES